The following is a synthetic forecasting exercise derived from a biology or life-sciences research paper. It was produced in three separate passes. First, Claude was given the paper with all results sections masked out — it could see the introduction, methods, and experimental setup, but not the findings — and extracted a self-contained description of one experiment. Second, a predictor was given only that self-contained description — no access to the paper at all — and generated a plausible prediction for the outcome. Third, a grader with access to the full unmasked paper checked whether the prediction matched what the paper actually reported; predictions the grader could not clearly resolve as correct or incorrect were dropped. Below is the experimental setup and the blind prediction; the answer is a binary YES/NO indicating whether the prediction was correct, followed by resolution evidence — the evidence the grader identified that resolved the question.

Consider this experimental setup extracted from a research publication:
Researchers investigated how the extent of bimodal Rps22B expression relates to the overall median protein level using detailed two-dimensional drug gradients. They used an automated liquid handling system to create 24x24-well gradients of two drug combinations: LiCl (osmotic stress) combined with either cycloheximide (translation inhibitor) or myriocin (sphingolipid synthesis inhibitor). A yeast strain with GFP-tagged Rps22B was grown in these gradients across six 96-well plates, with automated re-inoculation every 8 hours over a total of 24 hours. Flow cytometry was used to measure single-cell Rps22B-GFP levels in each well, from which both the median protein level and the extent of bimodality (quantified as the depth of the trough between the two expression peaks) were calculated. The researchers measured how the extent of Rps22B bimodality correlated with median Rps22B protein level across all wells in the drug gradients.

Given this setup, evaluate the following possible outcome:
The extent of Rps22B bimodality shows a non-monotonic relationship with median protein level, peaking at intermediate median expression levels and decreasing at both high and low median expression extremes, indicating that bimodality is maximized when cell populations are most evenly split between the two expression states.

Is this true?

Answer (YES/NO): YES